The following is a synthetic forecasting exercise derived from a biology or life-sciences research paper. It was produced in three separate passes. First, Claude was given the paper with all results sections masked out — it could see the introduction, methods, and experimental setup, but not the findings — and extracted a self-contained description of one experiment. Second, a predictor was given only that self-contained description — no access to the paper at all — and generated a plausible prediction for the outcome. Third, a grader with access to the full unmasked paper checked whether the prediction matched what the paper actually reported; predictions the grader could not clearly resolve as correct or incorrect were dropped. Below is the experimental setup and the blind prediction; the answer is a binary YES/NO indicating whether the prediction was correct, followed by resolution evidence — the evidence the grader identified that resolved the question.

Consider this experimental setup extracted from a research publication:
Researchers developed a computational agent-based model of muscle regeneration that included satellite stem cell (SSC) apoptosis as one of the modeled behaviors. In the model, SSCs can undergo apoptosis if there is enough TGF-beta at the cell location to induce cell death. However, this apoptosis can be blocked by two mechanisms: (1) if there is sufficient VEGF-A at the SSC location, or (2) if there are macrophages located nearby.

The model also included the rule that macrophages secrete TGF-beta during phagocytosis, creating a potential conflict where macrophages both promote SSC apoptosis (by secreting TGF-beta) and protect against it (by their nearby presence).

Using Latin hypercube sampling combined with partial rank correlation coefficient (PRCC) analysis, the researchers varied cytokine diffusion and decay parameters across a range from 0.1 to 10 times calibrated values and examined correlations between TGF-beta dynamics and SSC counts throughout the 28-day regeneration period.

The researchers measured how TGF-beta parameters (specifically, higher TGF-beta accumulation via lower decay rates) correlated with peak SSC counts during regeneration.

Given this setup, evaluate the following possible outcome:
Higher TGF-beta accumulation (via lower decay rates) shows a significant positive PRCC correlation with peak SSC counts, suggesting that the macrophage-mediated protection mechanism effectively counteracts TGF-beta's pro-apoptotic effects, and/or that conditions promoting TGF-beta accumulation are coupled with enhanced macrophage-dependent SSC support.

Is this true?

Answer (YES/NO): NO